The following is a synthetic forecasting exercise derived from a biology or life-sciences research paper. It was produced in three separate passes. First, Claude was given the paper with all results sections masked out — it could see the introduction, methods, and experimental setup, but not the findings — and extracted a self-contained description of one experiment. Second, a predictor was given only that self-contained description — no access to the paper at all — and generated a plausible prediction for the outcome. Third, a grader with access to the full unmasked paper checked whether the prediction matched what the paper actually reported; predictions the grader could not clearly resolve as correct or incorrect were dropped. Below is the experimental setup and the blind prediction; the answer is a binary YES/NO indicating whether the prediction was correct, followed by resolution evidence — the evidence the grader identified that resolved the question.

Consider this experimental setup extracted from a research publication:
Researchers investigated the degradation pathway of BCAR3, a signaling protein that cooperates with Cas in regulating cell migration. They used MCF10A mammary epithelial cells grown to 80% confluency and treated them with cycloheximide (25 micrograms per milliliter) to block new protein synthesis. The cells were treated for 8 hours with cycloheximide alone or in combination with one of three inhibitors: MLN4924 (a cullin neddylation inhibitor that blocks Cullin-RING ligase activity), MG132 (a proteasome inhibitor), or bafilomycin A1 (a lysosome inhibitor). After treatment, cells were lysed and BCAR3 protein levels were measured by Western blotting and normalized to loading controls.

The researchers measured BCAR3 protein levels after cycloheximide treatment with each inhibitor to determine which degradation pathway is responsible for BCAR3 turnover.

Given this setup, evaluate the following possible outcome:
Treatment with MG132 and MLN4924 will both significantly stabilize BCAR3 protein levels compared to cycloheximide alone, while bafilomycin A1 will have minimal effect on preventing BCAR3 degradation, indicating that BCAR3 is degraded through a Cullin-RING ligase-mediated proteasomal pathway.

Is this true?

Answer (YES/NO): YES